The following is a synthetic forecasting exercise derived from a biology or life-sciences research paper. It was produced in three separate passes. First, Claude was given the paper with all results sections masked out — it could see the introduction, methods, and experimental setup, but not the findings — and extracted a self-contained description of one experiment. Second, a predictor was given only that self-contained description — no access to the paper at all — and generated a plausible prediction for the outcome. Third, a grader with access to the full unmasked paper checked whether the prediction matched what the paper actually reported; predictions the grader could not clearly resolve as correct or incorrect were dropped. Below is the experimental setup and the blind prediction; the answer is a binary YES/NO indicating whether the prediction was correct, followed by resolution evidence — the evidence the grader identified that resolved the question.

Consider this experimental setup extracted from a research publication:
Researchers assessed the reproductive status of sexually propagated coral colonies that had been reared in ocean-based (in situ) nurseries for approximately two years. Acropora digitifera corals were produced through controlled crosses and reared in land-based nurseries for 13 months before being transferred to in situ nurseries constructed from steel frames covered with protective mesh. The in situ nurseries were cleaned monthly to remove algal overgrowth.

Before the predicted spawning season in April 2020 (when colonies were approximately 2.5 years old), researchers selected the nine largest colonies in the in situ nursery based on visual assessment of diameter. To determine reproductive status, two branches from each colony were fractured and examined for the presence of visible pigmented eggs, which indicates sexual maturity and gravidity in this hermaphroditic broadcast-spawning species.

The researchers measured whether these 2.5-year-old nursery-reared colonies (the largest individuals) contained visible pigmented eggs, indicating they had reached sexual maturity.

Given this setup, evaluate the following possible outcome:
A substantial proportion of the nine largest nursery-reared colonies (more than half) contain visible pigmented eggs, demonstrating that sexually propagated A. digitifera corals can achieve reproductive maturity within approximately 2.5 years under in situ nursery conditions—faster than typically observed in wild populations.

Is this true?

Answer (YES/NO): NO